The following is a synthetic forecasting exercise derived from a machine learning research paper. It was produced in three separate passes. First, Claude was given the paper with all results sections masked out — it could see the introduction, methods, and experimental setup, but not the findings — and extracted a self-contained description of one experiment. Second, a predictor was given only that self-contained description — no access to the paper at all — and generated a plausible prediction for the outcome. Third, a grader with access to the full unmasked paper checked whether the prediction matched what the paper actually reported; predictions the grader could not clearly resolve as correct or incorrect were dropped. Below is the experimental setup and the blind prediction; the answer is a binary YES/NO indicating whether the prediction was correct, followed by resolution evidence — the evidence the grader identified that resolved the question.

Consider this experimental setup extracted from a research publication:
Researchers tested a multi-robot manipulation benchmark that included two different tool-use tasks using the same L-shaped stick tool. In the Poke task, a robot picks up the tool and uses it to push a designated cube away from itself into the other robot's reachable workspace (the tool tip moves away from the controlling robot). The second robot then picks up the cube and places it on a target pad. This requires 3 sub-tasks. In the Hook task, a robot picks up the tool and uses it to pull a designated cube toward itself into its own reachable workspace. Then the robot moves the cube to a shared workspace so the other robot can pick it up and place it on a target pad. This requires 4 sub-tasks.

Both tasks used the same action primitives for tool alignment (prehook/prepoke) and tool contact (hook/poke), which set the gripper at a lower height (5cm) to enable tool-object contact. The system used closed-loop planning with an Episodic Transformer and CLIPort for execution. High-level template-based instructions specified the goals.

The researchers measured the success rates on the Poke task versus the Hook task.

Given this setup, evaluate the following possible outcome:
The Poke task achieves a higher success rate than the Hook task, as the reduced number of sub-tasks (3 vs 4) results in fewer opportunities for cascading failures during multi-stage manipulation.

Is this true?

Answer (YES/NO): NO